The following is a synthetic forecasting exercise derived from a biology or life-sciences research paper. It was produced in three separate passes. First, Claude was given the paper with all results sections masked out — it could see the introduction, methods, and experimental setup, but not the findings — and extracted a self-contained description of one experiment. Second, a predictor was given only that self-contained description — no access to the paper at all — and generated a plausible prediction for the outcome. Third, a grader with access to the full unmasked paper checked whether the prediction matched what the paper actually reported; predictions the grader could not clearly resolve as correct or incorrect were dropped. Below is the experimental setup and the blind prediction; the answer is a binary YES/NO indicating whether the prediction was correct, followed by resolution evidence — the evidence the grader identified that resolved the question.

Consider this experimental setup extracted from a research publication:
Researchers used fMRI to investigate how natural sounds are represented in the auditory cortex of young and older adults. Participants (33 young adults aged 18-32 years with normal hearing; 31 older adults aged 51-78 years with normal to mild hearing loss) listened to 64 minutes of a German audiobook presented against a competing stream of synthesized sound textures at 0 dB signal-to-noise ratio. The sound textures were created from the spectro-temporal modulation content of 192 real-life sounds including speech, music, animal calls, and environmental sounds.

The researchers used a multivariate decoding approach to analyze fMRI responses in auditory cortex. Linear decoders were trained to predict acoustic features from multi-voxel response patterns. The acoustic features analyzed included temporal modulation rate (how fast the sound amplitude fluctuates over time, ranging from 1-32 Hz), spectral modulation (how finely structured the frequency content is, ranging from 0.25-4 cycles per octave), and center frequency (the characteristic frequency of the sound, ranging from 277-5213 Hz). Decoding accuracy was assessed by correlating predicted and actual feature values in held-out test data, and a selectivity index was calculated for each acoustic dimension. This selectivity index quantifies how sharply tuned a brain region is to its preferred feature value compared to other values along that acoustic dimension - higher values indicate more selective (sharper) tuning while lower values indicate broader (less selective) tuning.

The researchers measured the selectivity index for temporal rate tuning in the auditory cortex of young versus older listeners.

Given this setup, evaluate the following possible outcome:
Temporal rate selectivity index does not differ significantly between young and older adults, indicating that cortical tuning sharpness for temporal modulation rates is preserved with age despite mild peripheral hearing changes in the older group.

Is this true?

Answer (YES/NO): NO